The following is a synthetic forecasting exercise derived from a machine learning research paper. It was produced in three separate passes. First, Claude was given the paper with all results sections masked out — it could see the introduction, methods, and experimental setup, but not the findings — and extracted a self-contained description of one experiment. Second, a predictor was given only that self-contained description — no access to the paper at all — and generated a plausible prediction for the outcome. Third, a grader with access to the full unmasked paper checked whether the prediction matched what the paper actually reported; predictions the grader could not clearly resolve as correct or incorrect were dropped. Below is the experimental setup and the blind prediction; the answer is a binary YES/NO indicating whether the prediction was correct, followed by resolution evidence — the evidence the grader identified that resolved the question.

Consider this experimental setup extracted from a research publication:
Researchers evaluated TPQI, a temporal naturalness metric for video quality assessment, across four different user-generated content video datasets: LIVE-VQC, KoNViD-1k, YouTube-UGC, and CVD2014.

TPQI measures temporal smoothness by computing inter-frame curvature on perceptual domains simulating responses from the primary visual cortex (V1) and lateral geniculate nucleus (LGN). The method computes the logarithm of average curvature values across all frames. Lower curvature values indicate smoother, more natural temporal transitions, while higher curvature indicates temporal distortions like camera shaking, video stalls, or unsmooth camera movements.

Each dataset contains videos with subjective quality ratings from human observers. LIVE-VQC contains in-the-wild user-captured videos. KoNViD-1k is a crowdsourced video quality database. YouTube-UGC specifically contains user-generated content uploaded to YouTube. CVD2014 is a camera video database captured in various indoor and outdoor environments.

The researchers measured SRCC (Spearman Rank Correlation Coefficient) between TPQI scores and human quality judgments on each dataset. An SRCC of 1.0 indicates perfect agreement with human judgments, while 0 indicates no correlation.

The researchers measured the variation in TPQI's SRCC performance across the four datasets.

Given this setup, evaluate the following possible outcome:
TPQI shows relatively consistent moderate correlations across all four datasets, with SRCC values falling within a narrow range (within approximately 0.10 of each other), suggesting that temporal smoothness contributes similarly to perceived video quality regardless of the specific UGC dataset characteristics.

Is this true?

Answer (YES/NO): NO